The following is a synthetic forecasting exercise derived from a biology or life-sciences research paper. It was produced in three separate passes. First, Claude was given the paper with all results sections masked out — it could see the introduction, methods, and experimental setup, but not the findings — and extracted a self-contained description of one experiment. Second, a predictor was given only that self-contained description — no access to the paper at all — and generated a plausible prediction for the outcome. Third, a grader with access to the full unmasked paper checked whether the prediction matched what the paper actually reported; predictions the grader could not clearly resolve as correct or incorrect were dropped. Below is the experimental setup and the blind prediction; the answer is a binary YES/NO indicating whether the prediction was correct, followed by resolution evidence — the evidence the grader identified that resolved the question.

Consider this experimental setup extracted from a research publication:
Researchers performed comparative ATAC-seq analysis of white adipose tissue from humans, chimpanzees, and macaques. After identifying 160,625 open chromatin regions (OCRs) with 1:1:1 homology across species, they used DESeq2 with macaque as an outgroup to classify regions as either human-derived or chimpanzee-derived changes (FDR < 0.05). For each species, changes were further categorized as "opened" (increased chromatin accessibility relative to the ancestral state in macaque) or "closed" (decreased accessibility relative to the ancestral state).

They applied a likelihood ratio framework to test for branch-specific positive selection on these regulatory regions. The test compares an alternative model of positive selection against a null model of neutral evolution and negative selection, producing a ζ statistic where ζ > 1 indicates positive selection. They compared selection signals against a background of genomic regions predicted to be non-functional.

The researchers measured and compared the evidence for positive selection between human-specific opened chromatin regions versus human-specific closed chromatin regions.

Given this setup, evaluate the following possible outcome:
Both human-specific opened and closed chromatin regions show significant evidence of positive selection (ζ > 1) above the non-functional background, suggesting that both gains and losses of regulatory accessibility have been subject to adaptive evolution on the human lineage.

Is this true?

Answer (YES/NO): NO